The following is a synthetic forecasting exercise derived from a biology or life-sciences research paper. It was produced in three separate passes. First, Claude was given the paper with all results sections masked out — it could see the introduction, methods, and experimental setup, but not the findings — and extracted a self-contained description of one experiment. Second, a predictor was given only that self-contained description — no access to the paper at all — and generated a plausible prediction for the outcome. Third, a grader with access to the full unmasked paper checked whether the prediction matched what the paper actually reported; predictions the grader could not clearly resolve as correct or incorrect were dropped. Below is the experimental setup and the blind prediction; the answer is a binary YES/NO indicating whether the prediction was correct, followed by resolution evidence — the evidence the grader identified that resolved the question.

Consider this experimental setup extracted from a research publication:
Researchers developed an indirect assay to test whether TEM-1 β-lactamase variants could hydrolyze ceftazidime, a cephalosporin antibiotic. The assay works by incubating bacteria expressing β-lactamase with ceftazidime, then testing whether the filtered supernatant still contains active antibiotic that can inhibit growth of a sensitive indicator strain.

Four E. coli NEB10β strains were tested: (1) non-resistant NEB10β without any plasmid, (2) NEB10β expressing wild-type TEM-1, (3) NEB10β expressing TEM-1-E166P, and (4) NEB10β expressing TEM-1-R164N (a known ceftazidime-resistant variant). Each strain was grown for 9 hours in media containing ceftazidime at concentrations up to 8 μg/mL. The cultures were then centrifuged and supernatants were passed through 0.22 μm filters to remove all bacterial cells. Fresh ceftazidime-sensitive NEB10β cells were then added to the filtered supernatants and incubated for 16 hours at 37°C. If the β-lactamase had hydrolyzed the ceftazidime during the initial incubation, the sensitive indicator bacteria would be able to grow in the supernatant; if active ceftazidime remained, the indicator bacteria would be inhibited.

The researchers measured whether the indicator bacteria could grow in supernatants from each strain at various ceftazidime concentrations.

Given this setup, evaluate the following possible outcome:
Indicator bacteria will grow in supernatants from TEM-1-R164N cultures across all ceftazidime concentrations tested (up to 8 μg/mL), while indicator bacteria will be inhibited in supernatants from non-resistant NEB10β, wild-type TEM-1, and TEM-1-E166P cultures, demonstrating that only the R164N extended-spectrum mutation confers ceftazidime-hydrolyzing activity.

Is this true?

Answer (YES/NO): NO